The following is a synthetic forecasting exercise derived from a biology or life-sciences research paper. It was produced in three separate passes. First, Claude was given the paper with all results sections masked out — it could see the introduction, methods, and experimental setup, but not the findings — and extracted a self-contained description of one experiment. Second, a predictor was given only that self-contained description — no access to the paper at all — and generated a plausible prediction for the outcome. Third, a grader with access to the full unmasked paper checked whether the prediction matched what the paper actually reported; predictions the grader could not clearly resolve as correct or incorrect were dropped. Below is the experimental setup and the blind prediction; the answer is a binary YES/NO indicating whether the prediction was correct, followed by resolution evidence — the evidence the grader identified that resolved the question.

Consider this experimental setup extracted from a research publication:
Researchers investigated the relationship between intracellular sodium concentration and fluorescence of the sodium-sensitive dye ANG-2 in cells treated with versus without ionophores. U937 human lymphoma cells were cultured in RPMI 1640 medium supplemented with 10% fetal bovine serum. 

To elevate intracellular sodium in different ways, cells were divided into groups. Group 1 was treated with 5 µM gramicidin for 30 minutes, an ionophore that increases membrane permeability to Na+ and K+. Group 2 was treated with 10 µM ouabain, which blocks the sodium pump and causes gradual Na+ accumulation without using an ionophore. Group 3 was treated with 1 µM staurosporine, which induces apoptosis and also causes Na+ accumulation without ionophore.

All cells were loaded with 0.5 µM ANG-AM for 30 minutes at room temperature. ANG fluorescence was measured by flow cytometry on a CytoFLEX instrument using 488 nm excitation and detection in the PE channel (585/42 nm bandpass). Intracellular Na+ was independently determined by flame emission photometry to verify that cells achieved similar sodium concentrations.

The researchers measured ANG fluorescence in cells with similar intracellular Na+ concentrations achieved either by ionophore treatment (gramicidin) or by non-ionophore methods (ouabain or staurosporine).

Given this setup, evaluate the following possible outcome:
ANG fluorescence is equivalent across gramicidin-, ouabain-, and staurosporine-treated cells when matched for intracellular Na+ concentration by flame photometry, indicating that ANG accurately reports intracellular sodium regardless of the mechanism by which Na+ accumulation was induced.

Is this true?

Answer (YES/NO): NO